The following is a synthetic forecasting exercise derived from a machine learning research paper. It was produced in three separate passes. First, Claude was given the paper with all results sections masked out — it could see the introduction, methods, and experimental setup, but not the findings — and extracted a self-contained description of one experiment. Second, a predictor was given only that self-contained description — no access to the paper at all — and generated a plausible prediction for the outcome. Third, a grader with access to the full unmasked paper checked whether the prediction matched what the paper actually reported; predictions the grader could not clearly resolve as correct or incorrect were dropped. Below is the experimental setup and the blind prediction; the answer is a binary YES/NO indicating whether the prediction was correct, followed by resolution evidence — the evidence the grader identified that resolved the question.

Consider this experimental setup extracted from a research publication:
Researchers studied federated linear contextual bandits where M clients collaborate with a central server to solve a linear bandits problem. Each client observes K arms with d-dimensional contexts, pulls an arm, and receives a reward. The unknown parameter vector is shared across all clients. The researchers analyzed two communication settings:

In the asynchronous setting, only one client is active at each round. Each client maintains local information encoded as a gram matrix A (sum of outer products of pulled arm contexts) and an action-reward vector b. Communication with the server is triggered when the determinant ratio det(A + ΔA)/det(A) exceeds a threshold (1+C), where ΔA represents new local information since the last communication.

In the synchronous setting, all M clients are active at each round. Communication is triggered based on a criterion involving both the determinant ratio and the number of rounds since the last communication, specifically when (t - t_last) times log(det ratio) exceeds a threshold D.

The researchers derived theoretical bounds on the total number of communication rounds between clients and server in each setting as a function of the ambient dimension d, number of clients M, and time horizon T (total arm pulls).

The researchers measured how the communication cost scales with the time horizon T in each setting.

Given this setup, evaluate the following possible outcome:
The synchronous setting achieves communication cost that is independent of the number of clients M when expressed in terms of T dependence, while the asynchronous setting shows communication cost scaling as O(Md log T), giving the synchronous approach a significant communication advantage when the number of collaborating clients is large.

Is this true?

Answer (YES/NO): NO